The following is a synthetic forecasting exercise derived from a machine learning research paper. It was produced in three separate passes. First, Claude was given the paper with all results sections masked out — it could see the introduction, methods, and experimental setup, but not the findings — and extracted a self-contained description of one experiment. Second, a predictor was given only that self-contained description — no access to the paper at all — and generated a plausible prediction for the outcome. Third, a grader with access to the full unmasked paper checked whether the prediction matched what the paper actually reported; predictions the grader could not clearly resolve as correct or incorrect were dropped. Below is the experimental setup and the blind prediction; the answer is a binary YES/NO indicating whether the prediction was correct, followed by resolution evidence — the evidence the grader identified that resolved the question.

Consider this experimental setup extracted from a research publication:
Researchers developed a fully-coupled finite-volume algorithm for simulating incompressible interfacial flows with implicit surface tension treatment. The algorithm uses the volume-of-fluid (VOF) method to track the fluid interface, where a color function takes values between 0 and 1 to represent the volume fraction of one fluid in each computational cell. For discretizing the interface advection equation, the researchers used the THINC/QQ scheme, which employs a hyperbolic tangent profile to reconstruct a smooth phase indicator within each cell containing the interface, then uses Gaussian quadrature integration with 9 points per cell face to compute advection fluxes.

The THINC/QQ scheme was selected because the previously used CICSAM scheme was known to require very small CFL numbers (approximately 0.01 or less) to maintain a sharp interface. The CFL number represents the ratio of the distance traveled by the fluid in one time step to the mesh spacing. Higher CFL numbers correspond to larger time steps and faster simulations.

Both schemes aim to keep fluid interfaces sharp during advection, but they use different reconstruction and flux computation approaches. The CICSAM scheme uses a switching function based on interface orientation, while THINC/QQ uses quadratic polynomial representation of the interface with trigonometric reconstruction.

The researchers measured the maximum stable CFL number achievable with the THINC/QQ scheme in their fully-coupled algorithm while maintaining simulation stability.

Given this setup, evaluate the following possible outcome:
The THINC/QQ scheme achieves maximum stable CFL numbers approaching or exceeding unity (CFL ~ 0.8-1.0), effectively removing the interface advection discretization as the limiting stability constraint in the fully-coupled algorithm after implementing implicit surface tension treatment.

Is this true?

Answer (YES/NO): NO